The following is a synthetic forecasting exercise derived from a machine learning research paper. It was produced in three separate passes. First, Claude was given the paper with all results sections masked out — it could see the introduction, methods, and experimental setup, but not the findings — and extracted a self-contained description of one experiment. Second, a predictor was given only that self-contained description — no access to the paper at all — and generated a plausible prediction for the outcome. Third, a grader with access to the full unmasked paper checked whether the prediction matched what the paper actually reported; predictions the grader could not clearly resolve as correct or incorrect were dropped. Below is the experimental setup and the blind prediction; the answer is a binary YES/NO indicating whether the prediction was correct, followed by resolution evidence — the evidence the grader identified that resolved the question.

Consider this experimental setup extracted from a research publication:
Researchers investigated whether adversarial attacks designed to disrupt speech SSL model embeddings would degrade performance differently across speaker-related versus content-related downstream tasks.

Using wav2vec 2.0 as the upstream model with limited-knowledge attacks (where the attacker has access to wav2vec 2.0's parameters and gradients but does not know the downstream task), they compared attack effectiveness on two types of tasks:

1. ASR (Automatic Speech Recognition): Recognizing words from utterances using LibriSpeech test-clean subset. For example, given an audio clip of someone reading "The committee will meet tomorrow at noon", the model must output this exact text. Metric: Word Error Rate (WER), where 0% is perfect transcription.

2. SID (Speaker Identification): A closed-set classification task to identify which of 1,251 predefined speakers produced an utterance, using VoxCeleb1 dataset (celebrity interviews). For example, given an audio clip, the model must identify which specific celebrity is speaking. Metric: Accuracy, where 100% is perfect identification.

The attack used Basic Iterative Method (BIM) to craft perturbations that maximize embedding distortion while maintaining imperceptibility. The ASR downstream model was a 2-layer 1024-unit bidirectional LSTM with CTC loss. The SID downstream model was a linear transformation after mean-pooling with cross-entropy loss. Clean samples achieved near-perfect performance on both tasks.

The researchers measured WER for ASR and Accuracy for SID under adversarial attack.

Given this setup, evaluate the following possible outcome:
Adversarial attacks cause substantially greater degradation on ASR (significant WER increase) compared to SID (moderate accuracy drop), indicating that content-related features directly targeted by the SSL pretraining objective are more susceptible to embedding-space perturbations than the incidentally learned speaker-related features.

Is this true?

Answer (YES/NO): NO